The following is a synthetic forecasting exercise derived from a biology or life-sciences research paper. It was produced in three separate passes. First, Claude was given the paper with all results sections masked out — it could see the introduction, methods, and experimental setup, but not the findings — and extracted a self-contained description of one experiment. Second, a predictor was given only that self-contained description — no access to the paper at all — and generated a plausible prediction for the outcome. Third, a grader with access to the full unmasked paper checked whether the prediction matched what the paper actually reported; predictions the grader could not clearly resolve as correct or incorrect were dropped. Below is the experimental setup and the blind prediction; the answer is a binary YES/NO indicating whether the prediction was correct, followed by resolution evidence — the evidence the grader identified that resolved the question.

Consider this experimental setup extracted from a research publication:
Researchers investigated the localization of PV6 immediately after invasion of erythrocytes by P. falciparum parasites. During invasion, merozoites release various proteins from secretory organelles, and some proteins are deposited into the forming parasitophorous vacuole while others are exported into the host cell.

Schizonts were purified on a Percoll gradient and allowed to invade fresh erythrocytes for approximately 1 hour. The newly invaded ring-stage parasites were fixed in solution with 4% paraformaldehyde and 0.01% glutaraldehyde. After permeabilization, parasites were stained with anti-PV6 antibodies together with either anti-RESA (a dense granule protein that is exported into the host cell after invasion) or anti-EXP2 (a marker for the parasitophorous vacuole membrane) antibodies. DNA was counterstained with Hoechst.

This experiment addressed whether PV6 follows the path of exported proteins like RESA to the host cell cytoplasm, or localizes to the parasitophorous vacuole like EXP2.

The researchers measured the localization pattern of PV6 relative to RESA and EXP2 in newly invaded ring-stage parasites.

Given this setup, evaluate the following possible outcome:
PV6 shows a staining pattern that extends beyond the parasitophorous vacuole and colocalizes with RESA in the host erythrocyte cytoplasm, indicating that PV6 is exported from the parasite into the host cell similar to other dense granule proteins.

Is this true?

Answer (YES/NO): NO